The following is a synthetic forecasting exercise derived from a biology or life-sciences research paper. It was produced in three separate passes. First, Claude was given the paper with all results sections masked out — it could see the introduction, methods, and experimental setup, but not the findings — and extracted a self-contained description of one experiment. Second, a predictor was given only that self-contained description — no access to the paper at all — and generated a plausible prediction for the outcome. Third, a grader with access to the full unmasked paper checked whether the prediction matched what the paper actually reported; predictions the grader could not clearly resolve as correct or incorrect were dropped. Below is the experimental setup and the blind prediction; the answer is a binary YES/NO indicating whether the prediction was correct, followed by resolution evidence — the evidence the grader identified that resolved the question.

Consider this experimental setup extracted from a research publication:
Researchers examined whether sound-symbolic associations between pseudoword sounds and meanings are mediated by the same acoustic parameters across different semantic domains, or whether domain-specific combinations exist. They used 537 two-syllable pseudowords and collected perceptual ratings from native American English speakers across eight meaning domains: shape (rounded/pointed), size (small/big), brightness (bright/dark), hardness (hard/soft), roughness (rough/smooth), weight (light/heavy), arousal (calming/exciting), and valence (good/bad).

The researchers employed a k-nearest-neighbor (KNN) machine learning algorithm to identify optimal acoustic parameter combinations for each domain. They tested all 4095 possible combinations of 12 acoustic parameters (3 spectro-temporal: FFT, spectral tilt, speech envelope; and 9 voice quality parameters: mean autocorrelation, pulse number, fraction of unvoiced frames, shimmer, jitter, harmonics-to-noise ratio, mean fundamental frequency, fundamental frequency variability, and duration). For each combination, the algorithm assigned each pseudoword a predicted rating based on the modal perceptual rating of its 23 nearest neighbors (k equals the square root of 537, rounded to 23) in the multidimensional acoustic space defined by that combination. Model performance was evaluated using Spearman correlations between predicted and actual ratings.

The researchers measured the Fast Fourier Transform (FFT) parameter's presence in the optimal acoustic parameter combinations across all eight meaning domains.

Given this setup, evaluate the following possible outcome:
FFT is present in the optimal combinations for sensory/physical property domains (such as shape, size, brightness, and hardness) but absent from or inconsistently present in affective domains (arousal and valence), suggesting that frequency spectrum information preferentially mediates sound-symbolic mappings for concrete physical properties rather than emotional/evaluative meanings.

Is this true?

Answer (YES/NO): NO